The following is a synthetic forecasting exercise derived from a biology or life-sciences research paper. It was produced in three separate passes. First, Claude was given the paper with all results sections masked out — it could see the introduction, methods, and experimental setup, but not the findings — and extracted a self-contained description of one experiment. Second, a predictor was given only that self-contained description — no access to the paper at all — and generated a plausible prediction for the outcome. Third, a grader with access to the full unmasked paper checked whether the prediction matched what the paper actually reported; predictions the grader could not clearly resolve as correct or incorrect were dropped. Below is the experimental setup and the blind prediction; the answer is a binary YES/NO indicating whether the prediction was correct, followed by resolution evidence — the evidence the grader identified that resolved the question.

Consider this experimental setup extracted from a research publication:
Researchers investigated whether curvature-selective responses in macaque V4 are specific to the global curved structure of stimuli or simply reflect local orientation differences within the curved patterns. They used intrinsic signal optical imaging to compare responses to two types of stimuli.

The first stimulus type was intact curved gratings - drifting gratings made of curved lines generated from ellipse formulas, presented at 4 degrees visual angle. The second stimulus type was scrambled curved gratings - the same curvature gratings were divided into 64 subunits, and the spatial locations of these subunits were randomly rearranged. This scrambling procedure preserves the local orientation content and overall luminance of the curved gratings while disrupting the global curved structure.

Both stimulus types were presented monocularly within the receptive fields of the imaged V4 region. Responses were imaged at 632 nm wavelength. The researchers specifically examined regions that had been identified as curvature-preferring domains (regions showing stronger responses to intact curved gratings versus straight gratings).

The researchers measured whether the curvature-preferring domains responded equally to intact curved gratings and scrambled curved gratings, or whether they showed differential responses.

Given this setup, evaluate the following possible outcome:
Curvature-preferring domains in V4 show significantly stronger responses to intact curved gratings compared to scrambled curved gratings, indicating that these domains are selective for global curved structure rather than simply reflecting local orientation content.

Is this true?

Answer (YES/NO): YES